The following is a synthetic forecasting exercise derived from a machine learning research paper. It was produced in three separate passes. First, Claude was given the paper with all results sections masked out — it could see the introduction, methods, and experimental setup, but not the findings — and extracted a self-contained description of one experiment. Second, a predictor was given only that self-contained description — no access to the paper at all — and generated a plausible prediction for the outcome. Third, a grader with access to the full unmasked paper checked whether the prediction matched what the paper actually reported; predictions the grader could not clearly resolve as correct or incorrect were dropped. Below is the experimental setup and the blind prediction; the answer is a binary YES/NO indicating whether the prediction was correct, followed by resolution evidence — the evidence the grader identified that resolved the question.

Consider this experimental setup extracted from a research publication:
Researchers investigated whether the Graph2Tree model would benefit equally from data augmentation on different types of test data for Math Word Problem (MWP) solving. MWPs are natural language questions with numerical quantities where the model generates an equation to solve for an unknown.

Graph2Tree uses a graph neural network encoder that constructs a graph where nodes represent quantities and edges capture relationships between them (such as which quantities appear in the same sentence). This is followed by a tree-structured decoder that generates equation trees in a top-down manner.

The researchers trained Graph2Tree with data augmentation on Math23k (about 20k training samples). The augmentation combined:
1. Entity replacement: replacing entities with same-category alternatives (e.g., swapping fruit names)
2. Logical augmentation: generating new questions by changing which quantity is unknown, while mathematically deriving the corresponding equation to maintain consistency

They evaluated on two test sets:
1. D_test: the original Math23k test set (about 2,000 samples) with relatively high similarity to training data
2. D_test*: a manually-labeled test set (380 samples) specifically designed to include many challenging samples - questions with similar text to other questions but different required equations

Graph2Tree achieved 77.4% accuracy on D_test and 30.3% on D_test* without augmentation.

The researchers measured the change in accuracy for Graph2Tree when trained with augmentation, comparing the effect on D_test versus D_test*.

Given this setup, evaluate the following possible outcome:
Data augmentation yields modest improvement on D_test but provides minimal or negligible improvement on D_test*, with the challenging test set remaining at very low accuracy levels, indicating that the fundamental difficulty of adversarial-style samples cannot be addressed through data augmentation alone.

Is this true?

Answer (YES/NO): NO